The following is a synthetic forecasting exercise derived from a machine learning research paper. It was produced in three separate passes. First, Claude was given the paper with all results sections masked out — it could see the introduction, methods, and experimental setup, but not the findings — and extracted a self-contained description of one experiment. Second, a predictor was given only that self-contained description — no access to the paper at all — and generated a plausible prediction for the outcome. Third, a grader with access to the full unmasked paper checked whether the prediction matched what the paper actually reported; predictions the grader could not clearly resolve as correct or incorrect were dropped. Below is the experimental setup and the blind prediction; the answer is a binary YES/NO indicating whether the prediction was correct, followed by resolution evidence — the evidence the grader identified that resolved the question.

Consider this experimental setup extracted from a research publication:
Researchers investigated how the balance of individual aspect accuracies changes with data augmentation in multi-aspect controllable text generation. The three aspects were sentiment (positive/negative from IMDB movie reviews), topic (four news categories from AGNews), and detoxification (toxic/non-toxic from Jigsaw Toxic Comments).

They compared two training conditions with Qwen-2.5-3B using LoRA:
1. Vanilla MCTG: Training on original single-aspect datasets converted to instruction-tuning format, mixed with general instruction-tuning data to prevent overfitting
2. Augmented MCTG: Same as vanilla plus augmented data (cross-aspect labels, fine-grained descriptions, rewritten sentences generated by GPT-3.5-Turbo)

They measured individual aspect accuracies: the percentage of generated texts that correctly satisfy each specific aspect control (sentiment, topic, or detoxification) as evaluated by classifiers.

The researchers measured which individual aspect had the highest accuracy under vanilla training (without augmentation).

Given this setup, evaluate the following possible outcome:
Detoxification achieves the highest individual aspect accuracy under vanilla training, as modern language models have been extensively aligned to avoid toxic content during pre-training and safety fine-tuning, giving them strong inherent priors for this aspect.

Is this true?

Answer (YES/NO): NO